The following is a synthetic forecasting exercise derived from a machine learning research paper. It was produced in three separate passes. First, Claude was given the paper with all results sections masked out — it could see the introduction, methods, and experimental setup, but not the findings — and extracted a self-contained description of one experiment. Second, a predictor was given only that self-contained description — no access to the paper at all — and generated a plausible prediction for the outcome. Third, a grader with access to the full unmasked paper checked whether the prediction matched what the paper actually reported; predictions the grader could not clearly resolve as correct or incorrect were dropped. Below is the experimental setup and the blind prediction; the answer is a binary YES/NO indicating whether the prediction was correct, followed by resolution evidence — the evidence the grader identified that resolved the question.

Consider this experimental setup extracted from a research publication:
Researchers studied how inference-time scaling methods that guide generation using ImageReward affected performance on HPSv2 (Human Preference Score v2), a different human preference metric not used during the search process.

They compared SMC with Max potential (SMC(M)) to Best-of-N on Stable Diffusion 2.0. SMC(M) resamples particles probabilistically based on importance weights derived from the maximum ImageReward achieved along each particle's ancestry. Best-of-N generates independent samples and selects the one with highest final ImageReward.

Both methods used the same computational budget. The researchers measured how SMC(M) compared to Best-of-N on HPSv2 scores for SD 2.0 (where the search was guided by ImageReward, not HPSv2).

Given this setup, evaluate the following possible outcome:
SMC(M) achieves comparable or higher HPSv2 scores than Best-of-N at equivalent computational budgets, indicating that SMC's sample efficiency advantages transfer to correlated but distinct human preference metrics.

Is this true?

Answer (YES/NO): NO